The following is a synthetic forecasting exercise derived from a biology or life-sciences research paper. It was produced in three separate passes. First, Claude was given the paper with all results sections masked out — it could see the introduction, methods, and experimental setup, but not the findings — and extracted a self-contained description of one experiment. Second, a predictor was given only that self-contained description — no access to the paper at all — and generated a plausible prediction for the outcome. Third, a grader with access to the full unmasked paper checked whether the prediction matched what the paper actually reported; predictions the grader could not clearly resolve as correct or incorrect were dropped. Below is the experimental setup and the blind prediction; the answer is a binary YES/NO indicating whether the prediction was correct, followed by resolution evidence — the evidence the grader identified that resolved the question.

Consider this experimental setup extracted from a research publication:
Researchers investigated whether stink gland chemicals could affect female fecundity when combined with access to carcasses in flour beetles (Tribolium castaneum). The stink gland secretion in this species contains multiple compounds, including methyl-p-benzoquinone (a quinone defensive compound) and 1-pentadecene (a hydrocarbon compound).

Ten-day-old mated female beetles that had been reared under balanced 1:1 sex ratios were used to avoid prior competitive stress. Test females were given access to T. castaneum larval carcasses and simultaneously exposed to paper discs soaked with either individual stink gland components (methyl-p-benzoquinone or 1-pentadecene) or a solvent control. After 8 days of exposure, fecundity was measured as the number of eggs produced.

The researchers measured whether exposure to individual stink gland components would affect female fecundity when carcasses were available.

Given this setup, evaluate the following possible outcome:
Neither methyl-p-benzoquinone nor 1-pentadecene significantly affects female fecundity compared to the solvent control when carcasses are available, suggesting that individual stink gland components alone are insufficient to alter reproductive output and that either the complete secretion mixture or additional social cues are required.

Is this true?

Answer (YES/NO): NO